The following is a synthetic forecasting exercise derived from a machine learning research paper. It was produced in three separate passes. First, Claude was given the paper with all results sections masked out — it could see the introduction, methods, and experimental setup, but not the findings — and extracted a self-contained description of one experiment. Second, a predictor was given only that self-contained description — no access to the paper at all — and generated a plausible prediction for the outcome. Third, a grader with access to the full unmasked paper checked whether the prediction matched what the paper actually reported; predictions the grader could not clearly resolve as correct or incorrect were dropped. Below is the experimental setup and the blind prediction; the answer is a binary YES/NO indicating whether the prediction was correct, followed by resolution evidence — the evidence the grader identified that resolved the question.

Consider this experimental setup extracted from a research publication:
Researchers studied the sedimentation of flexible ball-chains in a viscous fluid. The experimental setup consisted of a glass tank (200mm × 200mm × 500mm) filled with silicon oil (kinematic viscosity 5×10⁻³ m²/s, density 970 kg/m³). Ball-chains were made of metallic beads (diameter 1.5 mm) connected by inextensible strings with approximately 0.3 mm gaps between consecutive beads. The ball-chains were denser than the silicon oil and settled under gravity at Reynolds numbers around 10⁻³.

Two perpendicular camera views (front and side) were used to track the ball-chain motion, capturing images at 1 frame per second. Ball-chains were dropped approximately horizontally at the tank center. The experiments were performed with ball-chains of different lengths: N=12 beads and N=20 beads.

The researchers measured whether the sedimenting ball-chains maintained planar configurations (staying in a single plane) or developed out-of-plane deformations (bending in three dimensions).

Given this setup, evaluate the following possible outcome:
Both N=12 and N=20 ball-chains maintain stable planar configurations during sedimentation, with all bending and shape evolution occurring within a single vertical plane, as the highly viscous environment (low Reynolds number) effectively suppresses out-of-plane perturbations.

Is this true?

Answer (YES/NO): NO